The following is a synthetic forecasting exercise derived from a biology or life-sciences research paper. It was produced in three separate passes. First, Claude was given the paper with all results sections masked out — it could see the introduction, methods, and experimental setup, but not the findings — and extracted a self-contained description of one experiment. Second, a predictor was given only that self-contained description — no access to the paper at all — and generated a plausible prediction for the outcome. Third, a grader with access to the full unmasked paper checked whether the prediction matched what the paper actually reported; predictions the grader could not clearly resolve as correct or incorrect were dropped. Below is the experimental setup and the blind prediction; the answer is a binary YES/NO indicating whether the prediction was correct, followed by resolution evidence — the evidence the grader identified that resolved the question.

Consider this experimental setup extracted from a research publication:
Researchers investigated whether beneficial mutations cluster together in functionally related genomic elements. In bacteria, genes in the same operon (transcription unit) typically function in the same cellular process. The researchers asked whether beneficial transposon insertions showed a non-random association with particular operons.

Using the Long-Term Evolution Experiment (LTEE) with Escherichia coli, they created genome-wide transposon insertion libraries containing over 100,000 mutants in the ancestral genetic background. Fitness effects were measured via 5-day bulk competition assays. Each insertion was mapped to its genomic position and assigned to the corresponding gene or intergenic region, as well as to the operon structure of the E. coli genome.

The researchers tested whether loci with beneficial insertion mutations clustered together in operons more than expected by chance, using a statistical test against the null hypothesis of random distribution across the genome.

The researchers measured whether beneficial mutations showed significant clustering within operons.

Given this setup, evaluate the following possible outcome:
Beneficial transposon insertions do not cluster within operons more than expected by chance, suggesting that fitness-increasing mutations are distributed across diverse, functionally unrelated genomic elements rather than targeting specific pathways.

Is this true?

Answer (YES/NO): NO